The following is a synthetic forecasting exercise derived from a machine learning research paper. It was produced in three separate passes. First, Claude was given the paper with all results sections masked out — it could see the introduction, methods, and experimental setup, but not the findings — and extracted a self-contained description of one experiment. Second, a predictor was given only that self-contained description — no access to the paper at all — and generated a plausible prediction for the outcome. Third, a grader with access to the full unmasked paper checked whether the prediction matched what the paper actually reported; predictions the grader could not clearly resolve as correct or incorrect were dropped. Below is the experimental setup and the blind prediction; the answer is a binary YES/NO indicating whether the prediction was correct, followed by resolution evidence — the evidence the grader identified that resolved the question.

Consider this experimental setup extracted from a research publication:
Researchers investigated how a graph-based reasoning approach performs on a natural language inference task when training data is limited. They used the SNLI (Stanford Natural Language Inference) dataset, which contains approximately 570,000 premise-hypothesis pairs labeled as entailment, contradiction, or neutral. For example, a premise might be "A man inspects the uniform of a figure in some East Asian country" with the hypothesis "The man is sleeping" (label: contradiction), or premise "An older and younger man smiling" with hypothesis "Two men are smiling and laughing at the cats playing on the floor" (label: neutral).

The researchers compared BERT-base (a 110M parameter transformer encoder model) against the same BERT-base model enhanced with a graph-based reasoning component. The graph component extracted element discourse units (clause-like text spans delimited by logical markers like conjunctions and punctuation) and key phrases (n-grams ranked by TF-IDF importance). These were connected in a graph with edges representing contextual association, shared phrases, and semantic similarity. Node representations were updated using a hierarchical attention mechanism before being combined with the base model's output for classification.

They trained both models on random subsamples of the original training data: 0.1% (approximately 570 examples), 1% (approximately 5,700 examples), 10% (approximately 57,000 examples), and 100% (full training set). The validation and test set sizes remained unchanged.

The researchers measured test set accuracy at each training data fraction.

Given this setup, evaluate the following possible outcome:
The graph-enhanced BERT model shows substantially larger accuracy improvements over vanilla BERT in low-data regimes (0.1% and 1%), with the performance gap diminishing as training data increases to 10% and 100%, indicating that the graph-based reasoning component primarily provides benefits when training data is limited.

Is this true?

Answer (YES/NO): YES